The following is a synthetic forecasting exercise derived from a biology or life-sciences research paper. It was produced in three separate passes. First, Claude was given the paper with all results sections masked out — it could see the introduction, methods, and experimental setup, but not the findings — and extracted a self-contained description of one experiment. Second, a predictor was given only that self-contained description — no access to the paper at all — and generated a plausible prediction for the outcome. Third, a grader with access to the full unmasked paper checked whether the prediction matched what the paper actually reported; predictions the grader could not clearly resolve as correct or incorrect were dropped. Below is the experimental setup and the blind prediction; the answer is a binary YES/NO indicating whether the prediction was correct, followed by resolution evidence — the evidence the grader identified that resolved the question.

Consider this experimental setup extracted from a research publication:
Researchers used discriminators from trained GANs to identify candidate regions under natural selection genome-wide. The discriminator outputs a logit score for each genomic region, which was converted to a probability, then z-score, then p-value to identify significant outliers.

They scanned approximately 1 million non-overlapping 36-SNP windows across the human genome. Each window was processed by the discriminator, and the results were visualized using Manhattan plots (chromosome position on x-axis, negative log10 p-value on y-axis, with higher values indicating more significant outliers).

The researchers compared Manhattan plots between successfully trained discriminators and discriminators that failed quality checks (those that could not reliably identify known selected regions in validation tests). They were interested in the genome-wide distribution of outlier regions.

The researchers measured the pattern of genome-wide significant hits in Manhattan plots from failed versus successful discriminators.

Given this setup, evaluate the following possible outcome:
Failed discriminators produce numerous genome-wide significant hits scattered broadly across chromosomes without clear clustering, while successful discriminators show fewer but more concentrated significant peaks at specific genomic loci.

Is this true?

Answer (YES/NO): NO